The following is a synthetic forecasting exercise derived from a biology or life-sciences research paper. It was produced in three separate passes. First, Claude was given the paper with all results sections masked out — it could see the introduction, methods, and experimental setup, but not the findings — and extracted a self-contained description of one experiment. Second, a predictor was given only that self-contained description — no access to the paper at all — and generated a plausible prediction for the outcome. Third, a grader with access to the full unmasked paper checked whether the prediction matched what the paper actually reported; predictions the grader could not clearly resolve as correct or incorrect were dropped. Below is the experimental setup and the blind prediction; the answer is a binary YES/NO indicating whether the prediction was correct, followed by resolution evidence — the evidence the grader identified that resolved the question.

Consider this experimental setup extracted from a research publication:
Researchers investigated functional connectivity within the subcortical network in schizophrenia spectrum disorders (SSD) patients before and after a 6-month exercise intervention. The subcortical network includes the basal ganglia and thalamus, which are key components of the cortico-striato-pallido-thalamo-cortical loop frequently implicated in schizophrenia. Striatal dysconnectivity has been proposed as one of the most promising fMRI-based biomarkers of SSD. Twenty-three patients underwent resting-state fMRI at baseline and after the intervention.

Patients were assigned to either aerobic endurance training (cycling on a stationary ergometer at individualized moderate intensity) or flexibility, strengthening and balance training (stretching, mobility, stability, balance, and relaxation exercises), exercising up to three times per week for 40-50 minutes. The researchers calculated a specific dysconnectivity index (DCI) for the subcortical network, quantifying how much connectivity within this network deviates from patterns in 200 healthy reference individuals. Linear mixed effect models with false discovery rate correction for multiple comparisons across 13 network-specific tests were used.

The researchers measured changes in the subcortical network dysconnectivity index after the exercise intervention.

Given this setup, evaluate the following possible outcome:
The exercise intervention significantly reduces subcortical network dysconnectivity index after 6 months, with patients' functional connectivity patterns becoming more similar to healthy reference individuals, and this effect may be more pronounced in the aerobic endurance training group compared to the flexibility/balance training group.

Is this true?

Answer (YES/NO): NO